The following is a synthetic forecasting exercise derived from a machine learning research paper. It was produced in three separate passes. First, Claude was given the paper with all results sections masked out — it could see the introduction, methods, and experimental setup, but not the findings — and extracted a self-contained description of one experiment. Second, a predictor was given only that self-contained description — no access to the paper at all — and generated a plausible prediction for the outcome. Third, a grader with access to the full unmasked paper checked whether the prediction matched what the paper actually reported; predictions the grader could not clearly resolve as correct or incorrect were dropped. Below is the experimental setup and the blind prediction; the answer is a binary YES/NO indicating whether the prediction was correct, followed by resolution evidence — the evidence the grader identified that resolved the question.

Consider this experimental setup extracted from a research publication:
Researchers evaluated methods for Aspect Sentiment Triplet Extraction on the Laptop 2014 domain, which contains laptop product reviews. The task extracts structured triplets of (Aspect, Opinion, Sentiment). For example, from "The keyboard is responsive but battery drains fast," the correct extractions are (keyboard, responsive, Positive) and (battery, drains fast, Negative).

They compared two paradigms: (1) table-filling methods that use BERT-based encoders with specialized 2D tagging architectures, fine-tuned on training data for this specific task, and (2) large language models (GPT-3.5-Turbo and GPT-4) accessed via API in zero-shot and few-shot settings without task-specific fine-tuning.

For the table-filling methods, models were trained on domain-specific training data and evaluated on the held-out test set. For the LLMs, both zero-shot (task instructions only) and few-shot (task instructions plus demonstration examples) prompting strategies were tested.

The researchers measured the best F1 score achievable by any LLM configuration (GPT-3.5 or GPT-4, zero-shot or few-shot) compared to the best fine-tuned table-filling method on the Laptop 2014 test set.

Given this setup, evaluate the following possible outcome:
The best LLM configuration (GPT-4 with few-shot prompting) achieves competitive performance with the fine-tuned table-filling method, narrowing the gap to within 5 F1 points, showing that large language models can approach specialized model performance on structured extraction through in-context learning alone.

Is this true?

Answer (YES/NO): NO